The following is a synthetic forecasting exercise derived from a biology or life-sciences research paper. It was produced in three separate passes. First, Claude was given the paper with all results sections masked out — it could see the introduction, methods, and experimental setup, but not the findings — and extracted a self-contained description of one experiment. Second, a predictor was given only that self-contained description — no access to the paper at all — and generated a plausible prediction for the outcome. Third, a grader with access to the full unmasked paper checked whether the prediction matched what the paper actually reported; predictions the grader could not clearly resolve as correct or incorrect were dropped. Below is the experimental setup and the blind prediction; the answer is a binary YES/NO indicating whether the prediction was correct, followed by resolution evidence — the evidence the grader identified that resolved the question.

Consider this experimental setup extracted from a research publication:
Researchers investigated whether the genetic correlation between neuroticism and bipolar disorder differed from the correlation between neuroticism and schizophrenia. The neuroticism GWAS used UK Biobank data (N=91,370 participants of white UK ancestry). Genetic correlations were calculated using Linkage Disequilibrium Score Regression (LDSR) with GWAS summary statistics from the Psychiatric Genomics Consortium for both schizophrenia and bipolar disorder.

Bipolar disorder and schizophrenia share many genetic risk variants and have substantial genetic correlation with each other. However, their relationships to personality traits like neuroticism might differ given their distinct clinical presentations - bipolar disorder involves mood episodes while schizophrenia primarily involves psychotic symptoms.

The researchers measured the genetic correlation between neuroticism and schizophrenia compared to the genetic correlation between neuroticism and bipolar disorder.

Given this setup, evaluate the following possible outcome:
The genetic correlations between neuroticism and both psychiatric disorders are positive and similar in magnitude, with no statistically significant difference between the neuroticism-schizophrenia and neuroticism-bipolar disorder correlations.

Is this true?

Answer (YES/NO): NO